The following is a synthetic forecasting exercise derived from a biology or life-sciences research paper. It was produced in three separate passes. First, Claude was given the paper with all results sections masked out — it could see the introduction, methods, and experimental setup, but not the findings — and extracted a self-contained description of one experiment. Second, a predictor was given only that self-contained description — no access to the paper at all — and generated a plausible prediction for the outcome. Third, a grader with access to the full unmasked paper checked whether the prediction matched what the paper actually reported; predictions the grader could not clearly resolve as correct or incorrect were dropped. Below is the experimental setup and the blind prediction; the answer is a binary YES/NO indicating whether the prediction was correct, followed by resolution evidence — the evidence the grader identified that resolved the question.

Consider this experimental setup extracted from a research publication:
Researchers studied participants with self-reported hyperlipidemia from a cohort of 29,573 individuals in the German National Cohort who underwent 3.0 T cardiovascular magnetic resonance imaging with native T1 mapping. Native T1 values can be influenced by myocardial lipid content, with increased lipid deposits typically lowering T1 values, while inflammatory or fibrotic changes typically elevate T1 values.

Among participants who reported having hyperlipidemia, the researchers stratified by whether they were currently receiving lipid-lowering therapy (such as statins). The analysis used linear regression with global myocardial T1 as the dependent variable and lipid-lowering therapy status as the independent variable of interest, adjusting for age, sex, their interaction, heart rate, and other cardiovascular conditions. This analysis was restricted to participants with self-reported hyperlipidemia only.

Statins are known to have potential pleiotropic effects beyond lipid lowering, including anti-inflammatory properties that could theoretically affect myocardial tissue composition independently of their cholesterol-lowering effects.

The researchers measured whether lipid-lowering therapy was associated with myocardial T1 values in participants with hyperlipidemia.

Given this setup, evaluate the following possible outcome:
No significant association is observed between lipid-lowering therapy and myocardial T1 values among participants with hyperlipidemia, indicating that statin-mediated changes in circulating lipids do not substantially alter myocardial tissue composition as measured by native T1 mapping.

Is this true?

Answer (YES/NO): YES